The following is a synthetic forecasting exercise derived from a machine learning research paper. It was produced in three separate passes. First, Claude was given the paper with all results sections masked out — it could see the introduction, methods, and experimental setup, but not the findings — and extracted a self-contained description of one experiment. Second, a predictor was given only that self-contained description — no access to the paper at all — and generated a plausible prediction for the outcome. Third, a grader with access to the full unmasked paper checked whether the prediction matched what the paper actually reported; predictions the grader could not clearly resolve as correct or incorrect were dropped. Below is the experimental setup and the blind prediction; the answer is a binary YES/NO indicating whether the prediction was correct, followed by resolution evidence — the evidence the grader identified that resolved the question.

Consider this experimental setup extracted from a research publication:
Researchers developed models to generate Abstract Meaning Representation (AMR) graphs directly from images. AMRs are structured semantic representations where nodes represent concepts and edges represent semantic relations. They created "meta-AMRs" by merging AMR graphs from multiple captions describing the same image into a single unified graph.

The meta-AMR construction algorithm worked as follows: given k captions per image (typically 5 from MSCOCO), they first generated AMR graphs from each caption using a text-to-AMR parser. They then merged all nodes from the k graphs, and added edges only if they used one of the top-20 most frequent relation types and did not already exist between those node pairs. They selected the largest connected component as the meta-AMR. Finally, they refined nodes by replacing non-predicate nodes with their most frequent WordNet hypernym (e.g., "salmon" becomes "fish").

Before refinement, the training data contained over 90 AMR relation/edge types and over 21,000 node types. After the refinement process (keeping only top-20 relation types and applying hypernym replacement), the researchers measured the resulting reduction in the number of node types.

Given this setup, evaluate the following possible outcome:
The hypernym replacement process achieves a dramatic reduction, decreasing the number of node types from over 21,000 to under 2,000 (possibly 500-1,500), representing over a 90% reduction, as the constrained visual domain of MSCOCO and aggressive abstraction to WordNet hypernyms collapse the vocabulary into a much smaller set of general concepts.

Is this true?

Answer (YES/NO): NO